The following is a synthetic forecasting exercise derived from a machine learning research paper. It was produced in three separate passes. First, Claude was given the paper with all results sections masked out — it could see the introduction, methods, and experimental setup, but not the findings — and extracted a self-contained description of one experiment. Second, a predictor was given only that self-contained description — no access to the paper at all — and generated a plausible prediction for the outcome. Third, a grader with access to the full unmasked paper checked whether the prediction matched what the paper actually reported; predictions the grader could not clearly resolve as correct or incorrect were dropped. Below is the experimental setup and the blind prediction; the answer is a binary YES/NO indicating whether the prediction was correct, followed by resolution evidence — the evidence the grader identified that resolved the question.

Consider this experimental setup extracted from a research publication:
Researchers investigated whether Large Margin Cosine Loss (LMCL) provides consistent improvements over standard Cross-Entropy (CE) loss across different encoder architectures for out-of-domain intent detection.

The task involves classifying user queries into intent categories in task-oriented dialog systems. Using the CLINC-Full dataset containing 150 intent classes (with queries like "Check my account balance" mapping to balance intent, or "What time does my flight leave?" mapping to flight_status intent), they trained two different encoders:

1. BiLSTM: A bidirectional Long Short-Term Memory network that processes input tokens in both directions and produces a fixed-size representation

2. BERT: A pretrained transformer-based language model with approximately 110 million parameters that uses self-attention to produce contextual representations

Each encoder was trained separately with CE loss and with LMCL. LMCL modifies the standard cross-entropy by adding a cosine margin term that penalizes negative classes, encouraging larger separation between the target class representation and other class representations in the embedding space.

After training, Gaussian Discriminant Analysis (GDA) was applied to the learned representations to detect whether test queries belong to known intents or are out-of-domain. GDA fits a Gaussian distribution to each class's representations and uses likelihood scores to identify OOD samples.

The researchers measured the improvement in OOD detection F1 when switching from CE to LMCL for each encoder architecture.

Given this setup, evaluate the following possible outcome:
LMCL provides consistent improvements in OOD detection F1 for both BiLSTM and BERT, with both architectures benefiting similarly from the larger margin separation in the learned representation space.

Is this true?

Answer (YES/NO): YES